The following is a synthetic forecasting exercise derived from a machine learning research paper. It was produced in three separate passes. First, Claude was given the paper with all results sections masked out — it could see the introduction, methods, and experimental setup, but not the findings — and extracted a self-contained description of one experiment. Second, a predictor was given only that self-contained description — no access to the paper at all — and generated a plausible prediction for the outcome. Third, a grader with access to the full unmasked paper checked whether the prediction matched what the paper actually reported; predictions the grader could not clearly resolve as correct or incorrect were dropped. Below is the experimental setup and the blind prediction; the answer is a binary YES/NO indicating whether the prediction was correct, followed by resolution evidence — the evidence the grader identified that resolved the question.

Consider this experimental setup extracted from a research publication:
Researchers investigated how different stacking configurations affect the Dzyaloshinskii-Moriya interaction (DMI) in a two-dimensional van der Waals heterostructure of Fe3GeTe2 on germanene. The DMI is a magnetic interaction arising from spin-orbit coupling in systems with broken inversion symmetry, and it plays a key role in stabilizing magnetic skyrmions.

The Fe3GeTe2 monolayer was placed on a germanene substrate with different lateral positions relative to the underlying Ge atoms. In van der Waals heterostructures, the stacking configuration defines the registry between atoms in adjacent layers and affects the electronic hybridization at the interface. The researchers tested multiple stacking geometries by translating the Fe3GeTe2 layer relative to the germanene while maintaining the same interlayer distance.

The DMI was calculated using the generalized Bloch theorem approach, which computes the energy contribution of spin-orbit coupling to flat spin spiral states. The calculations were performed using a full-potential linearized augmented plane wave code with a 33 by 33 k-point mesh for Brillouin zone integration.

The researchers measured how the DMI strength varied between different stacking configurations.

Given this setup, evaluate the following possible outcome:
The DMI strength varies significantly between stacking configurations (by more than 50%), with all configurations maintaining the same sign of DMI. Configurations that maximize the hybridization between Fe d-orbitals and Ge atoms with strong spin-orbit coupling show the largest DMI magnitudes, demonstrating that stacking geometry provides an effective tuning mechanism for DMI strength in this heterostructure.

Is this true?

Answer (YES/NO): NO